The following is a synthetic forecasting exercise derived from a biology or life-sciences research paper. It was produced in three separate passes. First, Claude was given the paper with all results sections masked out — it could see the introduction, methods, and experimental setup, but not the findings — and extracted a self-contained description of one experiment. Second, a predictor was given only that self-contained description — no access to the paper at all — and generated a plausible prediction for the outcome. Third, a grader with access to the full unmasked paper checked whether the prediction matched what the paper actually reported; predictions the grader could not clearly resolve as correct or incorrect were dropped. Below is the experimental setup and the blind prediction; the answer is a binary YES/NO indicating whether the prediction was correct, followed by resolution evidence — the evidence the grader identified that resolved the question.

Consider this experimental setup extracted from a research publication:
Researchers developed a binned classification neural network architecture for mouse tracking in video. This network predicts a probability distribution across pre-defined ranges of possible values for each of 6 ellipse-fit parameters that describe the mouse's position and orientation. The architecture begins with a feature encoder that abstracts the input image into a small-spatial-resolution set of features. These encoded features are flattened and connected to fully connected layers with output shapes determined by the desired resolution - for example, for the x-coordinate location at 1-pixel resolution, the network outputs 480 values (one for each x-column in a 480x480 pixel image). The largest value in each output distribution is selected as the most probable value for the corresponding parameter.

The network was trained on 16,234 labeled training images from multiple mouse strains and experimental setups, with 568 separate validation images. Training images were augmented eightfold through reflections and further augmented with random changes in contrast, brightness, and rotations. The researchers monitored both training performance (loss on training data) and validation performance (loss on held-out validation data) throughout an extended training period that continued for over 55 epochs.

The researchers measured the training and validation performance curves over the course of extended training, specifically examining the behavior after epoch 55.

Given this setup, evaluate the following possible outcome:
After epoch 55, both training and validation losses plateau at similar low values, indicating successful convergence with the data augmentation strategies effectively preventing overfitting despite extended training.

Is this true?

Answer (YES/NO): NO